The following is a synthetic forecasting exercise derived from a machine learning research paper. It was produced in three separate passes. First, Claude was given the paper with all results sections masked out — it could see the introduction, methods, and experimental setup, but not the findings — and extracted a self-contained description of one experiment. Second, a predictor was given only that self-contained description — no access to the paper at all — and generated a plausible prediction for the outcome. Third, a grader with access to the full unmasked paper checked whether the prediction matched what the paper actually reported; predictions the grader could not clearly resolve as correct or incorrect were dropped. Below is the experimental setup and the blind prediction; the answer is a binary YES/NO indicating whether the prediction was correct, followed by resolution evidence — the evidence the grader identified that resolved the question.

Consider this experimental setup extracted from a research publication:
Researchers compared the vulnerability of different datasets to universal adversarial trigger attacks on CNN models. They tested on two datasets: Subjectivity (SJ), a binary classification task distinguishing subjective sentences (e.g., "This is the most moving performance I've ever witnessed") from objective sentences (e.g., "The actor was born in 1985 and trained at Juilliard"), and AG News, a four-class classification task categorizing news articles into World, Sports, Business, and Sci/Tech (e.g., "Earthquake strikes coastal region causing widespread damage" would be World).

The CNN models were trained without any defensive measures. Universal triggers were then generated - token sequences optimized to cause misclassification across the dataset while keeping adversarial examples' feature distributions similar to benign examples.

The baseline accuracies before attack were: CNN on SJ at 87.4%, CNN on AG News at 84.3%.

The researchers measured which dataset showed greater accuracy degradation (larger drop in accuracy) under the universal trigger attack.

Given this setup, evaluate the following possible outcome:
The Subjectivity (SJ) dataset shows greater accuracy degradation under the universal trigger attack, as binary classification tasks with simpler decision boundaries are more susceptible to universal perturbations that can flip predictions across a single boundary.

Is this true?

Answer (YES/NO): YES